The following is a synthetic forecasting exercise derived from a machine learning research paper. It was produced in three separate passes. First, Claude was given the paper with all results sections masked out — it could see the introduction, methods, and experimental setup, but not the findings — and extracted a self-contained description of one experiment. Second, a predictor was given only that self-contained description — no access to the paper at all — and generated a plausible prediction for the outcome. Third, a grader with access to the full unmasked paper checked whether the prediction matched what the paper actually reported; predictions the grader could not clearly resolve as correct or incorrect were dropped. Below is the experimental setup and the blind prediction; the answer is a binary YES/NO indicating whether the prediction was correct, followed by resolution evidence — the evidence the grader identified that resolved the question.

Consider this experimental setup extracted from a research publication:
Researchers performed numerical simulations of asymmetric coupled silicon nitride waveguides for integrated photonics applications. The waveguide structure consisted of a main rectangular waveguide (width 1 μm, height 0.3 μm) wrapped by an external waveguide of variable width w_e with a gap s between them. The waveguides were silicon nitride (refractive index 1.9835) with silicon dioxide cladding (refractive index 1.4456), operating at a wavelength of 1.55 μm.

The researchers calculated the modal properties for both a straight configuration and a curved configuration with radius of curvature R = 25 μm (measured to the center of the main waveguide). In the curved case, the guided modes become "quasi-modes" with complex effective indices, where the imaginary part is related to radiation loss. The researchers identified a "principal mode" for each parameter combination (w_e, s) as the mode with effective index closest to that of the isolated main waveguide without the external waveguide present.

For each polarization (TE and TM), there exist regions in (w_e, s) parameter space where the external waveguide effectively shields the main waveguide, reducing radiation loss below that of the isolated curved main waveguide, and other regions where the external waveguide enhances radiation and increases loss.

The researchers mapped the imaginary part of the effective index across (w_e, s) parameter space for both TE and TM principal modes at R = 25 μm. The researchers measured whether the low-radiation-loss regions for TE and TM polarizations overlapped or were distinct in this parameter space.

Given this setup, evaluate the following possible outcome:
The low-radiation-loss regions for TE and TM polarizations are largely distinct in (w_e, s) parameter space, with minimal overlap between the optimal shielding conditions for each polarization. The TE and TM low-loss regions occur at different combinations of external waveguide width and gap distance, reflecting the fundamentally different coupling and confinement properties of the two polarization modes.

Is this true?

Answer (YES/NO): YES